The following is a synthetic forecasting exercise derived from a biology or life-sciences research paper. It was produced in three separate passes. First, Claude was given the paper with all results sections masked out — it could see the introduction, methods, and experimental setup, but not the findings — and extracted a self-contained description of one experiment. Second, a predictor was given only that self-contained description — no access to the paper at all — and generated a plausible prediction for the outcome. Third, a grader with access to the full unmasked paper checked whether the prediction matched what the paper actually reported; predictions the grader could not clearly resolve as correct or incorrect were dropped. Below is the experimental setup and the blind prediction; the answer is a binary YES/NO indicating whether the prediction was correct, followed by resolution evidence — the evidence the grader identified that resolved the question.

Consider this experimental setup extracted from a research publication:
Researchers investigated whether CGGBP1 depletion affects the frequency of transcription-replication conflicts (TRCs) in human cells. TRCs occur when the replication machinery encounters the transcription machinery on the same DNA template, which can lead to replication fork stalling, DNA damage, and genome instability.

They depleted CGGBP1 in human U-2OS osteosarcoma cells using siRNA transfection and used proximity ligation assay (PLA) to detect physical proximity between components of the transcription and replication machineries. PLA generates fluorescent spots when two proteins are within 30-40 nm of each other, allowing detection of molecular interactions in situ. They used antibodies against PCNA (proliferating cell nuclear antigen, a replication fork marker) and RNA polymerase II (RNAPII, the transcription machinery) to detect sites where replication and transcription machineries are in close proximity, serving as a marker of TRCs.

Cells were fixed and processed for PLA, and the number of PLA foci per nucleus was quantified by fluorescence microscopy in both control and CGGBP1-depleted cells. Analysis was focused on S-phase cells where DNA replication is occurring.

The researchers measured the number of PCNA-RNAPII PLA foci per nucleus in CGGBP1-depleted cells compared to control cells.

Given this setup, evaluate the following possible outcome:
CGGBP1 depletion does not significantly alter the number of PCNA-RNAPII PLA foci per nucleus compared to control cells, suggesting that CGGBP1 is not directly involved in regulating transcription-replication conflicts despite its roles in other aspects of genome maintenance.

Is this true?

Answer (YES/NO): NO